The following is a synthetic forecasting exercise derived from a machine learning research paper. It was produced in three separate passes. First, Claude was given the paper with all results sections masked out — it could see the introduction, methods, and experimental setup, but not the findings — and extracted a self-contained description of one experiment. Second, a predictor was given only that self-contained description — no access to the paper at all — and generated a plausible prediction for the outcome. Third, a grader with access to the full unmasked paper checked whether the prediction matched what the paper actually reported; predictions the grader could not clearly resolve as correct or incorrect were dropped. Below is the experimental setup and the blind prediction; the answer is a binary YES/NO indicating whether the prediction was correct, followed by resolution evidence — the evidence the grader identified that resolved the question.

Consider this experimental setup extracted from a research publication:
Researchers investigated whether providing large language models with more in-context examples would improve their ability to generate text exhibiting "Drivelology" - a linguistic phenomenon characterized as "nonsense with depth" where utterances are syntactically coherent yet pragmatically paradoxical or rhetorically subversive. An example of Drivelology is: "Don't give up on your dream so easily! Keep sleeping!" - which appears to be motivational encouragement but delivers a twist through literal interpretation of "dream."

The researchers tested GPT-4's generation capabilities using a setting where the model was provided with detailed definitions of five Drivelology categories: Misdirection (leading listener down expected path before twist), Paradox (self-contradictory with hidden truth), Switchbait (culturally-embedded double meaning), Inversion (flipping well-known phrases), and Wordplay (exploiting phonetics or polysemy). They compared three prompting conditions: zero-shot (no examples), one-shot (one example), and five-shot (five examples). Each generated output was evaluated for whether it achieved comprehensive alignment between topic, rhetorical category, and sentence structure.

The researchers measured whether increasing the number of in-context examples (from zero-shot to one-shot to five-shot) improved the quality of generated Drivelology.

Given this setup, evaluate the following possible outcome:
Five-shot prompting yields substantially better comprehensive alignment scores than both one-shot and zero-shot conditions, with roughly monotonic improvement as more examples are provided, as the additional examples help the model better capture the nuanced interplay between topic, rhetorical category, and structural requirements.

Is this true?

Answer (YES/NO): NO